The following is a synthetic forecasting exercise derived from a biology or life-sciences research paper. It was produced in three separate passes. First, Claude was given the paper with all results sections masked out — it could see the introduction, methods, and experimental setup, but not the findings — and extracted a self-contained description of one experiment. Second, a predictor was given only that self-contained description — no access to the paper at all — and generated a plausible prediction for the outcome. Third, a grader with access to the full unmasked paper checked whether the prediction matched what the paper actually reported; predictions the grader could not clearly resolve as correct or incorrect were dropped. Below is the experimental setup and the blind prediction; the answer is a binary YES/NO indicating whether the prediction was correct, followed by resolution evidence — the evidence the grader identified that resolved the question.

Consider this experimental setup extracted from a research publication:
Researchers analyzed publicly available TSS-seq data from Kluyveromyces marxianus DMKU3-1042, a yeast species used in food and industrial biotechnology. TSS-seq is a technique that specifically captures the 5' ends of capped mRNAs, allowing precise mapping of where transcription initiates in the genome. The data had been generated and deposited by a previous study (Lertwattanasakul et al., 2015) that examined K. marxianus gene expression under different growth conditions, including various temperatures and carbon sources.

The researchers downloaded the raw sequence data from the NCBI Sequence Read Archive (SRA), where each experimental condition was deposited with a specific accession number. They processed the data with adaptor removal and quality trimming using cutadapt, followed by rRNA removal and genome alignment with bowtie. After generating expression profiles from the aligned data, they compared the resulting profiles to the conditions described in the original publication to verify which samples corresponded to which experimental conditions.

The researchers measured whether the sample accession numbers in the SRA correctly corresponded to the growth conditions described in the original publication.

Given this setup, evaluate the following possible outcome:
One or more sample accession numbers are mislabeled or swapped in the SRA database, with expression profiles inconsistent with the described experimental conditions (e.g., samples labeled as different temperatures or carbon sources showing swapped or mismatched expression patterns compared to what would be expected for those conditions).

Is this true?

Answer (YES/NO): YES